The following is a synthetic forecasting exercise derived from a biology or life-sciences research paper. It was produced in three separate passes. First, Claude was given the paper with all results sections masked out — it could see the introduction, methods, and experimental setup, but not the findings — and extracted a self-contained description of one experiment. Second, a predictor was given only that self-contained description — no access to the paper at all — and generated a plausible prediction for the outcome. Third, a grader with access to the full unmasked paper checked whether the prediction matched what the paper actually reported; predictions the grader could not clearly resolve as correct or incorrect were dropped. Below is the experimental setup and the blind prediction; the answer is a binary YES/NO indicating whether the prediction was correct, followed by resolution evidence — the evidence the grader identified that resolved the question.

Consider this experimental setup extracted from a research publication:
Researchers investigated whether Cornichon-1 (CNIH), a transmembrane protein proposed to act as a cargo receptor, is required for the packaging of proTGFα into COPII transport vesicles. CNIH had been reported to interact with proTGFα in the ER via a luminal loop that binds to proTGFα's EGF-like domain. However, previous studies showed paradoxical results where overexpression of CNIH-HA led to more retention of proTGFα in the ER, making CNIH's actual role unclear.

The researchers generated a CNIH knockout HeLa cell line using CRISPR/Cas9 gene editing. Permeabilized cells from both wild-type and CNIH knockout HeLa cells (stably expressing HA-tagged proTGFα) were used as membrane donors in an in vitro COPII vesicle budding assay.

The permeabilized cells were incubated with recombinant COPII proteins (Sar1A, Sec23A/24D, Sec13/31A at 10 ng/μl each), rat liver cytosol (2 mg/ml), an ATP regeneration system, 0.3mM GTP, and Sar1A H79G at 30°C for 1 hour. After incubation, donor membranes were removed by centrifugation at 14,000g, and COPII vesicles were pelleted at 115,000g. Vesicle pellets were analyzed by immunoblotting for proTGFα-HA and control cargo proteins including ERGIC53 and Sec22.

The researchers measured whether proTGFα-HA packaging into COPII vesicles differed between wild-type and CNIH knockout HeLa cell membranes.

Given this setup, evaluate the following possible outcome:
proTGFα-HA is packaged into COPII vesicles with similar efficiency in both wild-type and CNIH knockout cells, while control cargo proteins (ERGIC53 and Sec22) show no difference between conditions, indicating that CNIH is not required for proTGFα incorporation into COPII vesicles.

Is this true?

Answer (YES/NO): NO